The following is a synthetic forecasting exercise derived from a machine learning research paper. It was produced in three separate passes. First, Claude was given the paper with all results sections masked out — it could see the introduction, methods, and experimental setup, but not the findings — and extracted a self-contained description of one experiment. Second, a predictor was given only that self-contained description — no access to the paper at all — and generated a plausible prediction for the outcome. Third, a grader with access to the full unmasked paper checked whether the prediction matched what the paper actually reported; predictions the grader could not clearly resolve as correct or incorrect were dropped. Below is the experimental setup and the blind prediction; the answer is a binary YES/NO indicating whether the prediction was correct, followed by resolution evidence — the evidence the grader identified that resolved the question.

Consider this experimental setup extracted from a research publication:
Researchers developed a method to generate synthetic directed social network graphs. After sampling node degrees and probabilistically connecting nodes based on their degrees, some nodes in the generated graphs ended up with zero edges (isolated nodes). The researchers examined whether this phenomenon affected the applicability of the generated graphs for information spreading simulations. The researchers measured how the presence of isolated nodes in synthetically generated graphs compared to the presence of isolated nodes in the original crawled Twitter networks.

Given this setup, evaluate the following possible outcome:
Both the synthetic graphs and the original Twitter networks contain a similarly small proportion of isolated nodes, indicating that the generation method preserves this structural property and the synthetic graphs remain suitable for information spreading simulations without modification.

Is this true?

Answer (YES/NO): NO